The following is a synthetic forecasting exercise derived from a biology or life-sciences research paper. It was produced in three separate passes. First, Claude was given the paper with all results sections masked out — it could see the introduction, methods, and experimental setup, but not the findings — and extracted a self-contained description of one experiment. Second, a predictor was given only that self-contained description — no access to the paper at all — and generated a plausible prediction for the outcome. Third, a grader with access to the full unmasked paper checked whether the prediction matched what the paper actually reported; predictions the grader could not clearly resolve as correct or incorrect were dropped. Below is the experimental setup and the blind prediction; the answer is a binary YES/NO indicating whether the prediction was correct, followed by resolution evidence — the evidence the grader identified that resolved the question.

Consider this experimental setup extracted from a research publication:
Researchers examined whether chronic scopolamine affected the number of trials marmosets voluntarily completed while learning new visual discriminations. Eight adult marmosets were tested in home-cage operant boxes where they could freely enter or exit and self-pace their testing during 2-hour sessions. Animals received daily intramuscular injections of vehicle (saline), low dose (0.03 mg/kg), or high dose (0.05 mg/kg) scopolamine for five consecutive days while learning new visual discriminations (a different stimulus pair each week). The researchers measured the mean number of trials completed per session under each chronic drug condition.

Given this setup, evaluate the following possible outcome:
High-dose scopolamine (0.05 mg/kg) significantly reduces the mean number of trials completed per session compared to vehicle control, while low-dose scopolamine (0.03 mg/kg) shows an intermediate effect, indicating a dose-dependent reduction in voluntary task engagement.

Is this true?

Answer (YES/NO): NO